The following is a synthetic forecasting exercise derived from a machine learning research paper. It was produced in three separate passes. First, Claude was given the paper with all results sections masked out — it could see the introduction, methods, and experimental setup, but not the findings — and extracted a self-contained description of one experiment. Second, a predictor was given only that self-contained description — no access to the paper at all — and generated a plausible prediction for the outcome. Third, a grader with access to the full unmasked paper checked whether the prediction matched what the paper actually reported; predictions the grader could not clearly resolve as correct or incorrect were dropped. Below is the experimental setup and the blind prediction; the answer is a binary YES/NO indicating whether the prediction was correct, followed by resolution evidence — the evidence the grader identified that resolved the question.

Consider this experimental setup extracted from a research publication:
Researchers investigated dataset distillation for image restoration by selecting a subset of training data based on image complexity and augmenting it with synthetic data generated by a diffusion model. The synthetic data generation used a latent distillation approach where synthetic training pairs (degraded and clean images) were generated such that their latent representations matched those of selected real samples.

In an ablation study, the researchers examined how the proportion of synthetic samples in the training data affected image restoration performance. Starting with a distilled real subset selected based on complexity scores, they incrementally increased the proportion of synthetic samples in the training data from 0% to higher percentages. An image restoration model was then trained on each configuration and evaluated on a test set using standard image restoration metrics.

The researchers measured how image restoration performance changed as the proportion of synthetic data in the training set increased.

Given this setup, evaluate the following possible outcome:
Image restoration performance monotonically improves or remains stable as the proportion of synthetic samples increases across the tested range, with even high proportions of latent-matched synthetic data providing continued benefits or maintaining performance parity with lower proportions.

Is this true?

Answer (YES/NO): YES